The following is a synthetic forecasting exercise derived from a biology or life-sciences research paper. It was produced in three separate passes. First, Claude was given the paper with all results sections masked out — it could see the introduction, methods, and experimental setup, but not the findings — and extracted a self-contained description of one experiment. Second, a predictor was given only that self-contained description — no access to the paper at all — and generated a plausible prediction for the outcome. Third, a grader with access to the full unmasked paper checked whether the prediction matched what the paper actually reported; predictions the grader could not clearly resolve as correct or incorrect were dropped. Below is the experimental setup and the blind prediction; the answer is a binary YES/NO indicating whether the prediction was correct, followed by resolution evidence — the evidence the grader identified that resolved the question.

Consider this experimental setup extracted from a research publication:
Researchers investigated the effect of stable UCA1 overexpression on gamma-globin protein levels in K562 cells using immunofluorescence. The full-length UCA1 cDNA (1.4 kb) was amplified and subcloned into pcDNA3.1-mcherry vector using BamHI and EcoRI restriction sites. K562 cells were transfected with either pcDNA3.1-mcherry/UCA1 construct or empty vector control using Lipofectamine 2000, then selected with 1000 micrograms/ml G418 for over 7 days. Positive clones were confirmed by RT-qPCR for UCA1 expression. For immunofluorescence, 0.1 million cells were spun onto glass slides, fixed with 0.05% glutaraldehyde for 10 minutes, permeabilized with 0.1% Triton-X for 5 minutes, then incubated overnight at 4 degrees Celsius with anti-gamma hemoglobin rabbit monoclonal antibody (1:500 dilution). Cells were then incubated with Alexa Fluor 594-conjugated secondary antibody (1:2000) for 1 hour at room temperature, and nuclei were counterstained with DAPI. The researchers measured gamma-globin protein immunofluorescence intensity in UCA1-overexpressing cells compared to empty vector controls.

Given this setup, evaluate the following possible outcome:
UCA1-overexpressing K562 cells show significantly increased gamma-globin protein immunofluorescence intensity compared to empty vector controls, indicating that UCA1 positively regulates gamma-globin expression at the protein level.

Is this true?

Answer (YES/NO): NO